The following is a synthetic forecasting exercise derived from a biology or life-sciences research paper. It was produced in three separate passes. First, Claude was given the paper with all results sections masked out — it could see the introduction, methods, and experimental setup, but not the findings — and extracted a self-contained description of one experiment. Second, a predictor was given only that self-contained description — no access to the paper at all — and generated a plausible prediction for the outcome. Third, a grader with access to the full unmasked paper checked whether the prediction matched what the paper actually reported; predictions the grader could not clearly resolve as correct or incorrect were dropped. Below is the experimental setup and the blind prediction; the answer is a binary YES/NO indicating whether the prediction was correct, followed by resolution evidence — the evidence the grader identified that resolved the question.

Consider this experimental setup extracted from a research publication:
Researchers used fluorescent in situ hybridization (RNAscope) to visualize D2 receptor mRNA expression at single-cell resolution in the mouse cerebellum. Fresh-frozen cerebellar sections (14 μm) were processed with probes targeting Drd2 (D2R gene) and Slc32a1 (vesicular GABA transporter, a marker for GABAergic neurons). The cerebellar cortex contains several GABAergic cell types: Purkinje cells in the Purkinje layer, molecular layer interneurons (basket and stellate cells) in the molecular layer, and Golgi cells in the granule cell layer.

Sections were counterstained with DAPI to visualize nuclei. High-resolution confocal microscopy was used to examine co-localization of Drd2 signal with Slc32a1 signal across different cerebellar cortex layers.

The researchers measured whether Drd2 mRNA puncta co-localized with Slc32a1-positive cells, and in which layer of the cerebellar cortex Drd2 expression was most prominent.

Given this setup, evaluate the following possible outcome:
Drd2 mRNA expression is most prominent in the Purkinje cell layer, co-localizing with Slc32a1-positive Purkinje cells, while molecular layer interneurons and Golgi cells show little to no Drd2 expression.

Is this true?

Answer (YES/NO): YES